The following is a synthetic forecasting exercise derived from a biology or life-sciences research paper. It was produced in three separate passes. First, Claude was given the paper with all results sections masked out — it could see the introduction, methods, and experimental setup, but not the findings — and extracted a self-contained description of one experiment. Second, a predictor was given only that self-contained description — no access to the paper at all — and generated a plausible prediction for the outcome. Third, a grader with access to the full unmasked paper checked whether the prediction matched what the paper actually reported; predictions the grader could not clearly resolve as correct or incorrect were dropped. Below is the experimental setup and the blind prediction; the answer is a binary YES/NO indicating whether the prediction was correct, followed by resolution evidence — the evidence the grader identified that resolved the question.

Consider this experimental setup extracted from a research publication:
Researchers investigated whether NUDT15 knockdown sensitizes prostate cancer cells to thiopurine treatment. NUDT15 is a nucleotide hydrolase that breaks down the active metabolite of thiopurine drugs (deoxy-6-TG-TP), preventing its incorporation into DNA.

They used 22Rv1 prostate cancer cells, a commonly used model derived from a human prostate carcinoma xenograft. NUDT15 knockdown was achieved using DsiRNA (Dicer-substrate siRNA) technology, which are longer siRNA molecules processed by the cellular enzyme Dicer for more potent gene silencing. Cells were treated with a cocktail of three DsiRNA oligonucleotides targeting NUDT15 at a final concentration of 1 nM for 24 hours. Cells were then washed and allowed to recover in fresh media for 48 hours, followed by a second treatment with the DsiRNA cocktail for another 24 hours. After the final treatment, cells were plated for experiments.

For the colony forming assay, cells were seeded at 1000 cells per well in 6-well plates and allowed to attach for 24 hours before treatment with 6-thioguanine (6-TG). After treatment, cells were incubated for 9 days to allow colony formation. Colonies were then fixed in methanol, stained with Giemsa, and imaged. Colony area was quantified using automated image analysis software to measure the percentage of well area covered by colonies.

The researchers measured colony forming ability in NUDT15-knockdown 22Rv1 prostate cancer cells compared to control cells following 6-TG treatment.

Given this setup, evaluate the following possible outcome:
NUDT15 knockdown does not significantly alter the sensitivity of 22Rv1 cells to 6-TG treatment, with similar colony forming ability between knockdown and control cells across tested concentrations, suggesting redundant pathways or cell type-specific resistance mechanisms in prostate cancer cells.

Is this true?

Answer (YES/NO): NO